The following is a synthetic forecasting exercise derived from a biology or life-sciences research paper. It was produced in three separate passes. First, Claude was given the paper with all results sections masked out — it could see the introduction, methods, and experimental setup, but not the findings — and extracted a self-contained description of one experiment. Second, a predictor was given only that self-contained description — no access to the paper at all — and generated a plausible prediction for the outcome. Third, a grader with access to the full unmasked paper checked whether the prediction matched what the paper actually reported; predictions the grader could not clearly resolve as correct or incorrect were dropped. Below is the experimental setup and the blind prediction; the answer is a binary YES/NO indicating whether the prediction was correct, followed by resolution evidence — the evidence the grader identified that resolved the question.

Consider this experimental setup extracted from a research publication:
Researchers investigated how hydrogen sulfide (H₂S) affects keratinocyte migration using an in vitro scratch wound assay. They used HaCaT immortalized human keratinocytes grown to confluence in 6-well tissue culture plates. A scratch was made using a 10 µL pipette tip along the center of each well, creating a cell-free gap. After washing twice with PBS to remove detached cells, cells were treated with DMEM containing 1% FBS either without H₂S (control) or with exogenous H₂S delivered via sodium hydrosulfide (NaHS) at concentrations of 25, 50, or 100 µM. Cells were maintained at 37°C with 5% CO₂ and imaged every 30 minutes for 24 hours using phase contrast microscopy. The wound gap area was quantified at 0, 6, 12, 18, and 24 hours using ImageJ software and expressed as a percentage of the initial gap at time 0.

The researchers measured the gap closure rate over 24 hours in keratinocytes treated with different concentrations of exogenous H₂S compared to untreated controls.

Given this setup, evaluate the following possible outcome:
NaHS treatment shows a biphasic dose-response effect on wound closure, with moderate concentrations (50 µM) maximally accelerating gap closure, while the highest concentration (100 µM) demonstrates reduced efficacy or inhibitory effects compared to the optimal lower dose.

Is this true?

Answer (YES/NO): NO